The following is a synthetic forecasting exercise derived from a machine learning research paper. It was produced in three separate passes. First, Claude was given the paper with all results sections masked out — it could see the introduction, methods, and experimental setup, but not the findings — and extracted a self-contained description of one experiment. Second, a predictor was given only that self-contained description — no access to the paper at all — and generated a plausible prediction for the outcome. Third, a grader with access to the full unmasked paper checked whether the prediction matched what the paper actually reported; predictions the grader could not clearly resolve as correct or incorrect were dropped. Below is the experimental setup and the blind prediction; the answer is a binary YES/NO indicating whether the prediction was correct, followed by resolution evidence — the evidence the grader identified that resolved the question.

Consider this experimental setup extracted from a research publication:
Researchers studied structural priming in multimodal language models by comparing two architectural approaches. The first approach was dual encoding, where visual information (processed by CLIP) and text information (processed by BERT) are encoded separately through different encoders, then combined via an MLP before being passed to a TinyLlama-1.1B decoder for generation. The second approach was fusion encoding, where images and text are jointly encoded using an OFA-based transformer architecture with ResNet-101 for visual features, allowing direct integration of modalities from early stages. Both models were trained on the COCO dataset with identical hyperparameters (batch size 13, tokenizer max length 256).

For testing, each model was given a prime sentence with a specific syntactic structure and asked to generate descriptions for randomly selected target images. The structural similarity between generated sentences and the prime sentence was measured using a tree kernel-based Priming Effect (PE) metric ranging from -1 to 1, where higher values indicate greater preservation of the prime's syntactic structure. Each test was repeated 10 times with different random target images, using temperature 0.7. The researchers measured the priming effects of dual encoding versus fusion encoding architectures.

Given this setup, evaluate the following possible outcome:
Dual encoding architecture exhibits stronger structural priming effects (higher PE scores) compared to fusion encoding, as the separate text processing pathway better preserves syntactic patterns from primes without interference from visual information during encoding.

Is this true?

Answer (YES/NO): NO